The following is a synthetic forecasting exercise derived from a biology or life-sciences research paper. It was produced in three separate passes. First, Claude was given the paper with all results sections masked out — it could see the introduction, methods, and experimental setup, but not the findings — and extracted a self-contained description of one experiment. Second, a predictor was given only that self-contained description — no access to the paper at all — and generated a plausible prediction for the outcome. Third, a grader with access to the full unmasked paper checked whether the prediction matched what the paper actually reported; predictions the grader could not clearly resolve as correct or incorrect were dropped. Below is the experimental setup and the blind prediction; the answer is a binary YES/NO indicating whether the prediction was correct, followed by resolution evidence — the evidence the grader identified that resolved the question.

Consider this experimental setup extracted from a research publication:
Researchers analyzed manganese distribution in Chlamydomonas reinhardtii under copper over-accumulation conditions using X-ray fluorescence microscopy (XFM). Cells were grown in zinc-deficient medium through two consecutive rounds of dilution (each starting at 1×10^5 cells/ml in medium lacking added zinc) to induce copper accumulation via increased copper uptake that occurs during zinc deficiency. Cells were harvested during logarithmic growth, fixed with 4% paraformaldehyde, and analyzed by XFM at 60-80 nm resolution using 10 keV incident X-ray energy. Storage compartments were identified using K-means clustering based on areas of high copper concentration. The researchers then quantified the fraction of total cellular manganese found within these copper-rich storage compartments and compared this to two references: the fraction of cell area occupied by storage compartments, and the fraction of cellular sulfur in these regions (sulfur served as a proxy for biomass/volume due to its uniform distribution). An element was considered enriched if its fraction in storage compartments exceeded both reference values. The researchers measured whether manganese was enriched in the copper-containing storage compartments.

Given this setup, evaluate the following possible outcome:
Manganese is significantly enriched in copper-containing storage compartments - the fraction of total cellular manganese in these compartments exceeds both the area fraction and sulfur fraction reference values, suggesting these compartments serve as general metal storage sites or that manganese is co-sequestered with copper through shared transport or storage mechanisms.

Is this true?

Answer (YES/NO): YES